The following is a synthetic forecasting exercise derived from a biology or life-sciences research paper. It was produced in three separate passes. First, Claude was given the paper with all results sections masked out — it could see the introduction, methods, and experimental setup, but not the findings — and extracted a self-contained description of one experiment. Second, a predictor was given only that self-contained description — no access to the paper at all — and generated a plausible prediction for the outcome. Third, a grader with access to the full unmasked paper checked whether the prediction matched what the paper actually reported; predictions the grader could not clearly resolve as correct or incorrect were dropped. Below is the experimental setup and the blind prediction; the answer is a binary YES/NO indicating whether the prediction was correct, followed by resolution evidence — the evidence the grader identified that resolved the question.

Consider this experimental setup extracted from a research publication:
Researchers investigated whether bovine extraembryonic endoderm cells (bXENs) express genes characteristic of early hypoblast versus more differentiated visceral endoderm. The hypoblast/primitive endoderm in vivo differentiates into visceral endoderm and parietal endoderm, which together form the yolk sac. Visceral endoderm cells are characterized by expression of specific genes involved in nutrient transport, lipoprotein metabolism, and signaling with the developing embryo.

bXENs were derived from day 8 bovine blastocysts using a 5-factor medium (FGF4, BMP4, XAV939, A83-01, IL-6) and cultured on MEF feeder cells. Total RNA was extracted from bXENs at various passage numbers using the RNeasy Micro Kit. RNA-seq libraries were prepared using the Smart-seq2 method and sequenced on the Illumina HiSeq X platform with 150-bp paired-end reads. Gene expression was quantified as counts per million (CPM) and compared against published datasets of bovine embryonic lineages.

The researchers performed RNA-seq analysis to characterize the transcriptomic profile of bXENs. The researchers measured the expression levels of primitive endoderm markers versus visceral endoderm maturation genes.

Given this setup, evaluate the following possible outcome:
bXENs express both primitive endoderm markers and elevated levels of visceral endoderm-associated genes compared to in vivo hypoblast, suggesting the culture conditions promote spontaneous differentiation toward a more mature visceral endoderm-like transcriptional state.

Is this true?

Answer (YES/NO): NO